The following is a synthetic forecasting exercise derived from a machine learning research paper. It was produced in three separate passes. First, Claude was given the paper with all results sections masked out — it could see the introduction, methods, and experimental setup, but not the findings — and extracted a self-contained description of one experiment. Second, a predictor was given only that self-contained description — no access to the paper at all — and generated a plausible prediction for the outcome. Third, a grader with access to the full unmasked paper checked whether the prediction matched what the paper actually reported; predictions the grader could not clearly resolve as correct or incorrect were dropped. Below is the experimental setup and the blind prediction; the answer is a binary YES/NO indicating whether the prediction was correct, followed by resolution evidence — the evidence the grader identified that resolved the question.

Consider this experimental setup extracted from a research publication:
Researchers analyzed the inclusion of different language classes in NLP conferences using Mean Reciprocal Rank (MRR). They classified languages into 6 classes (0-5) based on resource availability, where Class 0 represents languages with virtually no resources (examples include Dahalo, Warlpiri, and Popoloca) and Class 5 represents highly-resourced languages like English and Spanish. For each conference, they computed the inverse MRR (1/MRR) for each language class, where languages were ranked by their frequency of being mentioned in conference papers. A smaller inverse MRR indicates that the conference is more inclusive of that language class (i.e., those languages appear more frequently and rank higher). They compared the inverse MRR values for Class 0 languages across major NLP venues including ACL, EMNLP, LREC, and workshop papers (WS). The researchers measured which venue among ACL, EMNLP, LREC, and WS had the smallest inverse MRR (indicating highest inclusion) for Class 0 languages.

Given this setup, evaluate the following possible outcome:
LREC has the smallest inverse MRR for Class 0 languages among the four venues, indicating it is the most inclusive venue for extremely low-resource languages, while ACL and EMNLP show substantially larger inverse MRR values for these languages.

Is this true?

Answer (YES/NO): NO